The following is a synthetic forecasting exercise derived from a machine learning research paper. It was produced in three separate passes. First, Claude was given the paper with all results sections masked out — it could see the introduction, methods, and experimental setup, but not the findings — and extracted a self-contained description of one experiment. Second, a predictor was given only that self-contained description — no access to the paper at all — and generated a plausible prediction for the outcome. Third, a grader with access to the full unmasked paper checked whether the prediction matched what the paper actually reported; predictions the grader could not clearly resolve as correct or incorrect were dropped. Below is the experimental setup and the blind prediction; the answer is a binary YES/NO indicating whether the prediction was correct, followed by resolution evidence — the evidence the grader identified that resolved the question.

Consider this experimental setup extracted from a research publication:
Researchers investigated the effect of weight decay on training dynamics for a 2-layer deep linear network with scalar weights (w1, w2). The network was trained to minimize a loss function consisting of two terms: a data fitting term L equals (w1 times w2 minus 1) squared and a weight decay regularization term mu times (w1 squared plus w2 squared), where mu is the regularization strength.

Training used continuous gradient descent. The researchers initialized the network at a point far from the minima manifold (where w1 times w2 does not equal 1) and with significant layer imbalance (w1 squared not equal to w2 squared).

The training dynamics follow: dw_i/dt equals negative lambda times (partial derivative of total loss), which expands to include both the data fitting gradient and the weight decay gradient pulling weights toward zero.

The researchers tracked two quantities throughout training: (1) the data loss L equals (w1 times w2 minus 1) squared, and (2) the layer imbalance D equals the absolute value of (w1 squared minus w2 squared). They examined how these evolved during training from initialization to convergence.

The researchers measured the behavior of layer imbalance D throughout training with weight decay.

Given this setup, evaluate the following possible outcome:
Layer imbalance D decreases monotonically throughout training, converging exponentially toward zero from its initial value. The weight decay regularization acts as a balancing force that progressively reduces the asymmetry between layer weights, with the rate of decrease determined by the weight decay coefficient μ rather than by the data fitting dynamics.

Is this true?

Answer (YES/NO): YES